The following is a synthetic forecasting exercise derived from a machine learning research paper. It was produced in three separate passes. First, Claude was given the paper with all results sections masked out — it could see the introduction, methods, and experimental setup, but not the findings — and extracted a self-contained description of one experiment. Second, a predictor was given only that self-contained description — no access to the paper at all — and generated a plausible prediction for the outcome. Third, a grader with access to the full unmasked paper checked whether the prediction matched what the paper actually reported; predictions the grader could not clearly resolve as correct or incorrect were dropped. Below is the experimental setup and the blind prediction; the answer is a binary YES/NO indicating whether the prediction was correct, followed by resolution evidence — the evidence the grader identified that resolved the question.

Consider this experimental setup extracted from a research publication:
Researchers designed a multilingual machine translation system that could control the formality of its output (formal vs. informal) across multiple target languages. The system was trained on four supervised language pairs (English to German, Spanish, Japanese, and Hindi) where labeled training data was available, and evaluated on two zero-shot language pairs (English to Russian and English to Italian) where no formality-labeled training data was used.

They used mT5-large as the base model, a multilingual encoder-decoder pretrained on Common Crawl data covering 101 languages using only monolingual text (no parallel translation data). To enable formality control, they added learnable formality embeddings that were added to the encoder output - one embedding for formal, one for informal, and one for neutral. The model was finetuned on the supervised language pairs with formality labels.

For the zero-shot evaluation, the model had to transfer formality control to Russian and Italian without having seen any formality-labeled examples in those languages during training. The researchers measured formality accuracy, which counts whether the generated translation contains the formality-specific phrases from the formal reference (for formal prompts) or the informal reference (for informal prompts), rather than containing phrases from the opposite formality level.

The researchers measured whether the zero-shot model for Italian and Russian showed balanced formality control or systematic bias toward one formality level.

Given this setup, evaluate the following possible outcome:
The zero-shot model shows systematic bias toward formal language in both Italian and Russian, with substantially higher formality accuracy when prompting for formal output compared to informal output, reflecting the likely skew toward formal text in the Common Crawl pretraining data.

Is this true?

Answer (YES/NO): NO